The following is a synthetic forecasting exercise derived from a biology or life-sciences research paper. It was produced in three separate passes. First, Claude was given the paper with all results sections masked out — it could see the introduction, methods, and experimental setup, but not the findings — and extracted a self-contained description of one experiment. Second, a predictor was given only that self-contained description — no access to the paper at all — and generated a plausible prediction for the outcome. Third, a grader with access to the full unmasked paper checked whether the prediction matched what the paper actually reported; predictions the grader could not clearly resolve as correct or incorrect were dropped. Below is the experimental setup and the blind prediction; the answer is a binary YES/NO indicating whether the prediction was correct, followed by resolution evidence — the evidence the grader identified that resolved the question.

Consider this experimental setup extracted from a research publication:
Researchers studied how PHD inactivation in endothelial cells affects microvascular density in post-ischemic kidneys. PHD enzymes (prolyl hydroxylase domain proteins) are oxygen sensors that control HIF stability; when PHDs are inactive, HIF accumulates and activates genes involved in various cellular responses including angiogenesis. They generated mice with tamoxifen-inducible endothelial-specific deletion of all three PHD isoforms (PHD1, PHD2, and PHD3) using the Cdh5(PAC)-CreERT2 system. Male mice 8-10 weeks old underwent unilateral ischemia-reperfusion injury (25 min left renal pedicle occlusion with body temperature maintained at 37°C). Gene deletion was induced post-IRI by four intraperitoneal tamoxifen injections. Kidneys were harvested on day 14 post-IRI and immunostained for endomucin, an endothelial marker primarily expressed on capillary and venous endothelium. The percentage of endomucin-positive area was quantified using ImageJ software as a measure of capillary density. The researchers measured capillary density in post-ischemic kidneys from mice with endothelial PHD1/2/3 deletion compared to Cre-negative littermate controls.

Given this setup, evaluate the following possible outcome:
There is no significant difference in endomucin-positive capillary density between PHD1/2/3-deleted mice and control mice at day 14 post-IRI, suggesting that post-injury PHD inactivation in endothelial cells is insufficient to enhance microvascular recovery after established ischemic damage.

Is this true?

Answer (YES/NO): NO